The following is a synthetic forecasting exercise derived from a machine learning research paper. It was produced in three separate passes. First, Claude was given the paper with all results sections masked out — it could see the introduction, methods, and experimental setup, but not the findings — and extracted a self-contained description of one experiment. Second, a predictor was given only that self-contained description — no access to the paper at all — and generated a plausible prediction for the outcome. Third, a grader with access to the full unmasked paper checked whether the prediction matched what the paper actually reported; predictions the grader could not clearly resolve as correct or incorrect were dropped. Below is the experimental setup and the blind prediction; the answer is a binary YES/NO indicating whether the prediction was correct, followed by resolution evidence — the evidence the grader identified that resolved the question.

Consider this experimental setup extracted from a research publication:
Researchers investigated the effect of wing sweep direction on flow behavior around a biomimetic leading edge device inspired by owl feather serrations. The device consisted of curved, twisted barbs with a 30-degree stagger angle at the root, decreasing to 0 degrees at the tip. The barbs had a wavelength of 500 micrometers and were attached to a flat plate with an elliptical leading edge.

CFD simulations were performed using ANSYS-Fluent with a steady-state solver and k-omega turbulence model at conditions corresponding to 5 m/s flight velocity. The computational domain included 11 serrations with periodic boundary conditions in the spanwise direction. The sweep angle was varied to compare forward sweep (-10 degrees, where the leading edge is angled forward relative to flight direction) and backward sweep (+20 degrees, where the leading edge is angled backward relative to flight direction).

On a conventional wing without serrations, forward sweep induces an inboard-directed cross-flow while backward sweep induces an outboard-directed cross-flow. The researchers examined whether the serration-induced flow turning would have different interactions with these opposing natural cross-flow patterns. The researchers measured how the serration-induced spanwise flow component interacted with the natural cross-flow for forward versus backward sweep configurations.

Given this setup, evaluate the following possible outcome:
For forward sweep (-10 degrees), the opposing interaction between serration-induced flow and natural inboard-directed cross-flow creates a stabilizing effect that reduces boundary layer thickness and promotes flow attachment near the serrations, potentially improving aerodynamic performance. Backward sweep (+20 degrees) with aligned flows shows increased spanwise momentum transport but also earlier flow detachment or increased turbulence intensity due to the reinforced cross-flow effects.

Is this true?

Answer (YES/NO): NO